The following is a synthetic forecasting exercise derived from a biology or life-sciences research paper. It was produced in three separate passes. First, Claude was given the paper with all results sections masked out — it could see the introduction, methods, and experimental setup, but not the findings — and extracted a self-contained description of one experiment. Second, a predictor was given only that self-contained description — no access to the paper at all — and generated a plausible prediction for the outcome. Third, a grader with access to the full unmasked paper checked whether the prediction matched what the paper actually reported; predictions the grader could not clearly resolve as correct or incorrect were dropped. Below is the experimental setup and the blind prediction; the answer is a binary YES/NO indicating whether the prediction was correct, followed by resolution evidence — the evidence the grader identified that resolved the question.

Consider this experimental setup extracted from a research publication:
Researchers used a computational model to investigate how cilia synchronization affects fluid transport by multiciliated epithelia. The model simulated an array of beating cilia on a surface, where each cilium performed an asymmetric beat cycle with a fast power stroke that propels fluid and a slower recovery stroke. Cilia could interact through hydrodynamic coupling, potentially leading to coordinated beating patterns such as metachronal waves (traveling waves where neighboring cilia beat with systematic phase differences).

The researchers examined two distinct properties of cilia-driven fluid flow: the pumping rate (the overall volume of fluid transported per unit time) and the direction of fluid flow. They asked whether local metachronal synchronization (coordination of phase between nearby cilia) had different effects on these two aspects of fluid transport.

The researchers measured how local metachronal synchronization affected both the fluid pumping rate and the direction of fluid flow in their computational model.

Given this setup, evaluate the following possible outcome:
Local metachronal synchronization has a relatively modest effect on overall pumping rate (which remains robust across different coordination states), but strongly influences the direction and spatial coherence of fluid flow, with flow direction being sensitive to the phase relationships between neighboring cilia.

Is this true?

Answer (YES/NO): NO